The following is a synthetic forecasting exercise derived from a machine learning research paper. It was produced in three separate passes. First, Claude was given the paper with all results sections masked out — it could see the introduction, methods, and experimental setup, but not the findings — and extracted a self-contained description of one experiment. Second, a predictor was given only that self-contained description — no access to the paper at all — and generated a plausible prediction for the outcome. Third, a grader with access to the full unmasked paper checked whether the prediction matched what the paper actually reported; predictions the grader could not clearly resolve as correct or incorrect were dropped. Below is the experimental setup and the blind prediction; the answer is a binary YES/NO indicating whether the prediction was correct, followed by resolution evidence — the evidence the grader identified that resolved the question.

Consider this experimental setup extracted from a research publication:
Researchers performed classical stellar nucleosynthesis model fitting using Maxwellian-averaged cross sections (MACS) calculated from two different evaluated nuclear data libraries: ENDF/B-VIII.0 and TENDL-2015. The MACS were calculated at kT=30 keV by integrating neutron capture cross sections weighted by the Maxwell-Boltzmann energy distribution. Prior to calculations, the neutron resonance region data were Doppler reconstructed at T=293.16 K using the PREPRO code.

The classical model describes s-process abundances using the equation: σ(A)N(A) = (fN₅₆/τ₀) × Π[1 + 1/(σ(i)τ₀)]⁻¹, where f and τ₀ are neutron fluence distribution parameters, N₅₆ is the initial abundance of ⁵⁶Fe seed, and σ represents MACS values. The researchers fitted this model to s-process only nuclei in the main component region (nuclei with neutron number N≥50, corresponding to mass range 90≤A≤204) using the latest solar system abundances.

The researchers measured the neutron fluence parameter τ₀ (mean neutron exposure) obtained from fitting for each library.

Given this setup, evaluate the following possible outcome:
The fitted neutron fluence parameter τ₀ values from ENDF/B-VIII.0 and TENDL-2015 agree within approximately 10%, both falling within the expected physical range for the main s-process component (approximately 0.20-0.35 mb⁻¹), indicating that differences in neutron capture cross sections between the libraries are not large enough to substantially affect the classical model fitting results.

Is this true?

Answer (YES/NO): NO